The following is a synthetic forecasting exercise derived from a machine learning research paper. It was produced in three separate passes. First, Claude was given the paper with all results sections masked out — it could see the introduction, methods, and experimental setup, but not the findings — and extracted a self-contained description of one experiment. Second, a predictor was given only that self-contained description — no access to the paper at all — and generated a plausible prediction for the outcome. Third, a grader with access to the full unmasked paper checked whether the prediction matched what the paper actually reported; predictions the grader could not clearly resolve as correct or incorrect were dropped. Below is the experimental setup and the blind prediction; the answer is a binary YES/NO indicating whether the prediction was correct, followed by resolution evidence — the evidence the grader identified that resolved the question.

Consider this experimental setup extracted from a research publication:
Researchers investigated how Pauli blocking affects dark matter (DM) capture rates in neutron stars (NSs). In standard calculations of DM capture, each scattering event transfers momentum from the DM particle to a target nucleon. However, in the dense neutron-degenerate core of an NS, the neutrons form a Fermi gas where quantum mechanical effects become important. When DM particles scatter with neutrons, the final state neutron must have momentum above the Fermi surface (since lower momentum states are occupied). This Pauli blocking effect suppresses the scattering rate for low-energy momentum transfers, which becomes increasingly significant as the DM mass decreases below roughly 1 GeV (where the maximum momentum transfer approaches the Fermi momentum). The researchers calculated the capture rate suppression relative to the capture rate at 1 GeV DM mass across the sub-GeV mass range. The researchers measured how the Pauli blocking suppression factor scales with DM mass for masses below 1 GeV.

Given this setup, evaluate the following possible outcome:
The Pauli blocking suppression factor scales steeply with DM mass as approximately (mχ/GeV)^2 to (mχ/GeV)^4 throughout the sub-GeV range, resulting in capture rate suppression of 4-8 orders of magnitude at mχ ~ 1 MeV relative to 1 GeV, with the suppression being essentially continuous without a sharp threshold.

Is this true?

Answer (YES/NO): NO